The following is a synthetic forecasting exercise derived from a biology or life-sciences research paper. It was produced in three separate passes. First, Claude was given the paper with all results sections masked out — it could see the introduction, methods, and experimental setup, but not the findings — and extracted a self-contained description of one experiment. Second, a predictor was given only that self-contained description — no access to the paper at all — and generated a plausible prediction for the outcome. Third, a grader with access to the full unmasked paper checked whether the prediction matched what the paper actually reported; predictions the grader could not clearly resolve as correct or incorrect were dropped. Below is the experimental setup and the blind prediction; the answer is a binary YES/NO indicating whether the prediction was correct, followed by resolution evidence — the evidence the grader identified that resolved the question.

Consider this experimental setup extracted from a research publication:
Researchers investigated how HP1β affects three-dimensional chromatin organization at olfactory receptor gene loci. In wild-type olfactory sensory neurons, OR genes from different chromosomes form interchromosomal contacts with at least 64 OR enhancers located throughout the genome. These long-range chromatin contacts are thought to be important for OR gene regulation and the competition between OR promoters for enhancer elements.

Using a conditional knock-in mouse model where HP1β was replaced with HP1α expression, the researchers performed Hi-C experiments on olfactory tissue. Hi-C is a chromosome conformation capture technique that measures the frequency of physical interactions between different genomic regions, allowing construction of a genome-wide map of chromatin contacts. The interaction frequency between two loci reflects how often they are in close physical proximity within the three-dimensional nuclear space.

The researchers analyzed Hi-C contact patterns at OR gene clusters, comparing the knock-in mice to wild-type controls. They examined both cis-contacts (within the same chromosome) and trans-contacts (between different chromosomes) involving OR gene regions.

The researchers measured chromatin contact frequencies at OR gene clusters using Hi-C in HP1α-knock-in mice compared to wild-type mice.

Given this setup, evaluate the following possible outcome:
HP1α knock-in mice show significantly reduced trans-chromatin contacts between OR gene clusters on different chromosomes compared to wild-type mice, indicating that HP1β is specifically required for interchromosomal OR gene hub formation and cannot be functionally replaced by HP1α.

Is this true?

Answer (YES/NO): YES